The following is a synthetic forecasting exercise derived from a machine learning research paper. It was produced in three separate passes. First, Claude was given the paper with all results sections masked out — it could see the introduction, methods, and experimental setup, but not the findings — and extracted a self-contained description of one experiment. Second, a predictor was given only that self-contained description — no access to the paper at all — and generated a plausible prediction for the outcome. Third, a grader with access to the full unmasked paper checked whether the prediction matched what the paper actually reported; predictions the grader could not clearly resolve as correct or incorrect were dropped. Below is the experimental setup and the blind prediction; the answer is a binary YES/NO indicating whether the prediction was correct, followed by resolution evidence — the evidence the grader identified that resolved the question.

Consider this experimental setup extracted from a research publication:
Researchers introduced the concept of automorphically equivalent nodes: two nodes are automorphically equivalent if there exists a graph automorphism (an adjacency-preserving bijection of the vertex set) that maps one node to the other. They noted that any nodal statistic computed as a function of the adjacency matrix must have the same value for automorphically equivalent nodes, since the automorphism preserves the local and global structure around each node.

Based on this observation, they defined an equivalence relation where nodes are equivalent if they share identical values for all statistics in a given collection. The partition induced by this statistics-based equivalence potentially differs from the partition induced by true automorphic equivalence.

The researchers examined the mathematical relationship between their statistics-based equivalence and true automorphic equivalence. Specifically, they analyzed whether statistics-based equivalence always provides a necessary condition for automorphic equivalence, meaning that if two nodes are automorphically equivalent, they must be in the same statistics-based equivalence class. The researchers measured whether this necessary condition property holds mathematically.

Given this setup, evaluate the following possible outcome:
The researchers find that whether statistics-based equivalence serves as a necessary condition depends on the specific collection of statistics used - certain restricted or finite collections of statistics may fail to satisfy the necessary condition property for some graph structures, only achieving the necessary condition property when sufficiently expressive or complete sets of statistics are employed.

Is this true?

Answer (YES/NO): NO